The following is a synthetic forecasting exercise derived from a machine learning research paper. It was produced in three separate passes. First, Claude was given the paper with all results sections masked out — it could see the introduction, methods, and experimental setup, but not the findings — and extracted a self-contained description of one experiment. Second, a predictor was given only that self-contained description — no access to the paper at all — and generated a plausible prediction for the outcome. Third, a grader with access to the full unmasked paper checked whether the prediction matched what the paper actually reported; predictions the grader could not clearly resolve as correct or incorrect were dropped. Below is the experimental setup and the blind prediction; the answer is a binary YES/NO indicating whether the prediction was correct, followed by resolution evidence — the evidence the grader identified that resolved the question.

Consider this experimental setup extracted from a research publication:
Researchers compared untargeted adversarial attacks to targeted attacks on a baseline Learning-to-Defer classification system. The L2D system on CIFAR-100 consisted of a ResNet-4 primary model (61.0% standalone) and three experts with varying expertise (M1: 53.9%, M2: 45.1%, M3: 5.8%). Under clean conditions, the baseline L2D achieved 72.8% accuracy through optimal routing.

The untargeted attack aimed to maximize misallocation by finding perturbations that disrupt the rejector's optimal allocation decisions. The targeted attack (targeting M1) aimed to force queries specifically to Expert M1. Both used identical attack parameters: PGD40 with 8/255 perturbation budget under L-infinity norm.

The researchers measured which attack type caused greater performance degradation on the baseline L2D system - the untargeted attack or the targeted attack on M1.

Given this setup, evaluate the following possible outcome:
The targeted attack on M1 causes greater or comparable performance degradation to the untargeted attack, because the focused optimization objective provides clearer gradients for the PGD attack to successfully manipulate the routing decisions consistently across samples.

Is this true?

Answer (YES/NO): NO